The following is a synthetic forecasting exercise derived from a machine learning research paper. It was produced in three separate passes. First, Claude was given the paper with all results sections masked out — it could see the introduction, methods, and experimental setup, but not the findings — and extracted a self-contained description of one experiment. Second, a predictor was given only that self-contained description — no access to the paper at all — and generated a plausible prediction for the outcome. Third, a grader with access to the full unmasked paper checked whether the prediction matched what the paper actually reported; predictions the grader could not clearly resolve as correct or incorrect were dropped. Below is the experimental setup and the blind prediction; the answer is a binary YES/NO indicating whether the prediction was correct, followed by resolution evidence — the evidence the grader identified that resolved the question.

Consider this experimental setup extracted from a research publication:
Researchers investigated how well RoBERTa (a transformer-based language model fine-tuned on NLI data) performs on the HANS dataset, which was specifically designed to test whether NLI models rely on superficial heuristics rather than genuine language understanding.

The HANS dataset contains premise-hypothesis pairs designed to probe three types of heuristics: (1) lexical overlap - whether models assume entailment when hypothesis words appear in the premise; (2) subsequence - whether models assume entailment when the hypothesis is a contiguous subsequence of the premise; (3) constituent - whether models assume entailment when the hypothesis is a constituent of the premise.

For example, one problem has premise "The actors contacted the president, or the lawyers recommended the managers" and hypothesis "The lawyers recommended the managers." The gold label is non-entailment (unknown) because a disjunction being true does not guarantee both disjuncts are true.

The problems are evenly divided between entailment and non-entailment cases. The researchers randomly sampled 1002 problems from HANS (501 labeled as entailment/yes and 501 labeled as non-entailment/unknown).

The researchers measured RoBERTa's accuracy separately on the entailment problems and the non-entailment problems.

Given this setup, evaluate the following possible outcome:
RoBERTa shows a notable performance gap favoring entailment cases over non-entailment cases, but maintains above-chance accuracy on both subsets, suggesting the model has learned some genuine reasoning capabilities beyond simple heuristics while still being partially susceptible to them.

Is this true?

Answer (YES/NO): NO